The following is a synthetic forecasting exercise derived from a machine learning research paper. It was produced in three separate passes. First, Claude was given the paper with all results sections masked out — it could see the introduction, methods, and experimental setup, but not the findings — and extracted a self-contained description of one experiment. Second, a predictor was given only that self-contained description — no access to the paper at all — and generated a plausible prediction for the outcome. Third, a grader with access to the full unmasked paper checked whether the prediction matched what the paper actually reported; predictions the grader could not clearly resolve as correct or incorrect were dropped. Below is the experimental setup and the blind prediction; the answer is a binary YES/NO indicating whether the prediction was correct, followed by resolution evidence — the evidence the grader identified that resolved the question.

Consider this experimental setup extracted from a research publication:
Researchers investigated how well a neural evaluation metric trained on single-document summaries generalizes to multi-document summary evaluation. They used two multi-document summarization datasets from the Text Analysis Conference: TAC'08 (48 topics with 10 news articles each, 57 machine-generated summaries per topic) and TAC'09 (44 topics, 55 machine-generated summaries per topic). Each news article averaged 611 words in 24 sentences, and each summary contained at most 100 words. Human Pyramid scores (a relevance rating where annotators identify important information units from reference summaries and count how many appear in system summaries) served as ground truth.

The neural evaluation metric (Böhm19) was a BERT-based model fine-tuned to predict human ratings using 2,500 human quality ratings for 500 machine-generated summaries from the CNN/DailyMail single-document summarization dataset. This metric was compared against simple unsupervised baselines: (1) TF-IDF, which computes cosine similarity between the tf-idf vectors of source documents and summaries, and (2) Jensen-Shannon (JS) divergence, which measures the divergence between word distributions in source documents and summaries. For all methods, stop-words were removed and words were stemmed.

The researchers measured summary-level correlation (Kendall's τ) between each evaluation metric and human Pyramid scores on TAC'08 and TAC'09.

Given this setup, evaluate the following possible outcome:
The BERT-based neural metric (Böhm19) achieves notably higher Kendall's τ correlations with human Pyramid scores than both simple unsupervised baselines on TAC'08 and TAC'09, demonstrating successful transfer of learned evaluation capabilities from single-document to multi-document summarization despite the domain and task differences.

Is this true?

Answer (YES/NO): NO